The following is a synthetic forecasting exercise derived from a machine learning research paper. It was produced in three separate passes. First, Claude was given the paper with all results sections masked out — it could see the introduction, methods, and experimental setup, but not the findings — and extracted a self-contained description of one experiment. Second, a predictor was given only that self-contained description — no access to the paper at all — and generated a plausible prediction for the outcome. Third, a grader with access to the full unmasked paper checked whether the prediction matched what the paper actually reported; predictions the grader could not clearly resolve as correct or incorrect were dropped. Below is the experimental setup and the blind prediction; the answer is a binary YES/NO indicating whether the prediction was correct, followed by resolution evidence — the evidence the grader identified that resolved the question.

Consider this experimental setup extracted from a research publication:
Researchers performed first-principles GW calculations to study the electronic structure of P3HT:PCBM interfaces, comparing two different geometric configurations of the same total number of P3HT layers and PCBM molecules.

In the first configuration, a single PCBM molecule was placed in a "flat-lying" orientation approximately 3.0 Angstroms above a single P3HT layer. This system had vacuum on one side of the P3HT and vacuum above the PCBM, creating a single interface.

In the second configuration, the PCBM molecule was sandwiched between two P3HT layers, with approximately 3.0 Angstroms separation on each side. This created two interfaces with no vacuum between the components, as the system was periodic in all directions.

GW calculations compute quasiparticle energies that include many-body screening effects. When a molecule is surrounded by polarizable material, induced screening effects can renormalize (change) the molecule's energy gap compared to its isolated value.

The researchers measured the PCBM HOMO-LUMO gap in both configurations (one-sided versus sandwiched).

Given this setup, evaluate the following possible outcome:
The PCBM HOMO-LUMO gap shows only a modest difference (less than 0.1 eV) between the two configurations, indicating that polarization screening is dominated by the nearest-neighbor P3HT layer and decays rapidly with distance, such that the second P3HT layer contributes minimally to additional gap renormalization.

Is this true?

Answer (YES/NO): NO